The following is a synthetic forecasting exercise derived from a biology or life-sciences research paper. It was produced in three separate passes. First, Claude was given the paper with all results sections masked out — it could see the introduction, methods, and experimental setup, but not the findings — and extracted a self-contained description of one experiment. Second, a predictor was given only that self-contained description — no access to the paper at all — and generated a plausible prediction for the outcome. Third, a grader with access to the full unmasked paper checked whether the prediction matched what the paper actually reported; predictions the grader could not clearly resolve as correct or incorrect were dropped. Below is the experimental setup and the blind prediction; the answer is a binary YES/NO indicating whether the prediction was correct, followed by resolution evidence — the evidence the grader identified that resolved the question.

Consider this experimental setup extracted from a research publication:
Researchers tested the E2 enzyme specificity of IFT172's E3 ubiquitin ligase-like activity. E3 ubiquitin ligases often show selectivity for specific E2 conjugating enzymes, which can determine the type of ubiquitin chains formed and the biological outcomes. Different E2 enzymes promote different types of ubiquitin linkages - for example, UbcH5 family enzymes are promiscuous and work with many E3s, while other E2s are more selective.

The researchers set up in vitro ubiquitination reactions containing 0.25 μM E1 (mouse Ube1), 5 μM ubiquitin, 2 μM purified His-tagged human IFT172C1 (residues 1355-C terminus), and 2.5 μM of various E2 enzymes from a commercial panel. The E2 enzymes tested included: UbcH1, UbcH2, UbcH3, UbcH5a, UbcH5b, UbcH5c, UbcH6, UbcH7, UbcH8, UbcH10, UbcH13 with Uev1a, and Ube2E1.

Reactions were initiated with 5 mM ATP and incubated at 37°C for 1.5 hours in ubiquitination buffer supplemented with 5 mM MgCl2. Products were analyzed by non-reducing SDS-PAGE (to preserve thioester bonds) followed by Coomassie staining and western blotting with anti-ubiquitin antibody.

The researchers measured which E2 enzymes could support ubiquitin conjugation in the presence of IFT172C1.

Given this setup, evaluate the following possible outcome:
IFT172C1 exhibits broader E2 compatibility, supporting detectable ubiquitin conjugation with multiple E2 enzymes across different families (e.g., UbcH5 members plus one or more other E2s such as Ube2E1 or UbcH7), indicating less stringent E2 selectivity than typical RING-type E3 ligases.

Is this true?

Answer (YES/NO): NO